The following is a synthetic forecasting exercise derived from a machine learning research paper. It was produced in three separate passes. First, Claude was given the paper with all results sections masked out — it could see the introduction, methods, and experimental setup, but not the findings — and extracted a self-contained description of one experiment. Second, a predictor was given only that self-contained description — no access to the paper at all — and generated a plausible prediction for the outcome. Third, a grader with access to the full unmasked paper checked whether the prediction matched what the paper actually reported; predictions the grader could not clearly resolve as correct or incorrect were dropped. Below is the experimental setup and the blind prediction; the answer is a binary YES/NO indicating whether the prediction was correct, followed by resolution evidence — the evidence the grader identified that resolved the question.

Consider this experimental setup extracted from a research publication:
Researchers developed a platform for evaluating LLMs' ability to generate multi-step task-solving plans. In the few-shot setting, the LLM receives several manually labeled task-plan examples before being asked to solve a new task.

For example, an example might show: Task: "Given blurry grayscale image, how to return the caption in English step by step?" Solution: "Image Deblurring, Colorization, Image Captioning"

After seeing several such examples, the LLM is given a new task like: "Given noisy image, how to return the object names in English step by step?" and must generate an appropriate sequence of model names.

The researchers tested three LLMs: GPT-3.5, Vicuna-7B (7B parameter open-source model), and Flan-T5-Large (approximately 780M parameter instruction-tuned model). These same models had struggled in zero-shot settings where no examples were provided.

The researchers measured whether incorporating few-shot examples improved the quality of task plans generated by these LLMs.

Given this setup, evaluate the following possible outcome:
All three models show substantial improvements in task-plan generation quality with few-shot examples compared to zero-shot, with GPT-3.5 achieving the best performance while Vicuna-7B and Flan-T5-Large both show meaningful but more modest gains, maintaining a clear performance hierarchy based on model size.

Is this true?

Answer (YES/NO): YES